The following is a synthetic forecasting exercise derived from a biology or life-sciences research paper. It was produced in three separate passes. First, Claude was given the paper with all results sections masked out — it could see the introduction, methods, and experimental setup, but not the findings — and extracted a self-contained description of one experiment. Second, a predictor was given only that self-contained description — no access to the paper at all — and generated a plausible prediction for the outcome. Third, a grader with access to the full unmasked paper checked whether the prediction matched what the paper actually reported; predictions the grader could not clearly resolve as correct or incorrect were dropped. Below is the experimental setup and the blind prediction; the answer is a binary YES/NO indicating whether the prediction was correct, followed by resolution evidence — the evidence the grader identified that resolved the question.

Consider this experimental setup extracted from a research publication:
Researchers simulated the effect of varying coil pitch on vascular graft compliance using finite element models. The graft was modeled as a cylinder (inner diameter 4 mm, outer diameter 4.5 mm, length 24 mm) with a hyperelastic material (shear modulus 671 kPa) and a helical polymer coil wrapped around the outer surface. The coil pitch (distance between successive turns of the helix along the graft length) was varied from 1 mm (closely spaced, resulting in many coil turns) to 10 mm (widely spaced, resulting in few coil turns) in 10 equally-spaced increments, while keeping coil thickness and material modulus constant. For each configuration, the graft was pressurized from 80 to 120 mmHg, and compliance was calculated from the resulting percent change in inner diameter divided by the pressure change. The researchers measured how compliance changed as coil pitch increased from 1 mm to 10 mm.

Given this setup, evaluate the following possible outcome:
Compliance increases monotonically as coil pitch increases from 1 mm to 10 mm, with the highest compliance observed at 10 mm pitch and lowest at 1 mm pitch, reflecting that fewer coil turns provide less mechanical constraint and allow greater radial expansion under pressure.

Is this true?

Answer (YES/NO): YES